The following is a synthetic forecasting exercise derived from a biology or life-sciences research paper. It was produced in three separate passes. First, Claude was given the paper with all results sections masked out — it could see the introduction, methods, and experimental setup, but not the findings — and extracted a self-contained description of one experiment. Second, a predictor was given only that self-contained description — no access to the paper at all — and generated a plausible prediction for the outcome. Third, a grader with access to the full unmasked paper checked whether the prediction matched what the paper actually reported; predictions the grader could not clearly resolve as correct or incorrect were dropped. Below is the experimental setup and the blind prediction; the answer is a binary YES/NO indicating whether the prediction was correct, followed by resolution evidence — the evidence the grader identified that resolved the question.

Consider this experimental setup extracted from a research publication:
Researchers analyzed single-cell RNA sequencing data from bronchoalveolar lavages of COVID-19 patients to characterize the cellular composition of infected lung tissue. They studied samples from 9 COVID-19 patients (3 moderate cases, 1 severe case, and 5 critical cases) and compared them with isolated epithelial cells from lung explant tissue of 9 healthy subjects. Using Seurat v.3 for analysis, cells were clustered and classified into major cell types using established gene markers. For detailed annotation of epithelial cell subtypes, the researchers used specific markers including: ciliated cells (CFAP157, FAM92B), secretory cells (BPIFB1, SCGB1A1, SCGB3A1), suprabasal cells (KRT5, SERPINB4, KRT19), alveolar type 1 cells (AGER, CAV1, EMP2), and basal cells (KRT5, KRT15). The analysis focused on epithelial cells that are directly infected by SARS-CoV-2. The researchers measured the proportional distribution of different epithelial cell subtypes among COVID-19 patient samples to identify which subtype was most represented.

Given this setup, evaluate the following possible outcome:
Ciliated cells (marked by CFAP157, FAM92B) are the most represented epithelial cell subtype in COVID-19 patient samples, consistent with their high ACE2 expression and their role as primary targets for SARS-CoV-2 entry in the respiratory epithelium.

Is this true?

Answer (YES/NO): NO